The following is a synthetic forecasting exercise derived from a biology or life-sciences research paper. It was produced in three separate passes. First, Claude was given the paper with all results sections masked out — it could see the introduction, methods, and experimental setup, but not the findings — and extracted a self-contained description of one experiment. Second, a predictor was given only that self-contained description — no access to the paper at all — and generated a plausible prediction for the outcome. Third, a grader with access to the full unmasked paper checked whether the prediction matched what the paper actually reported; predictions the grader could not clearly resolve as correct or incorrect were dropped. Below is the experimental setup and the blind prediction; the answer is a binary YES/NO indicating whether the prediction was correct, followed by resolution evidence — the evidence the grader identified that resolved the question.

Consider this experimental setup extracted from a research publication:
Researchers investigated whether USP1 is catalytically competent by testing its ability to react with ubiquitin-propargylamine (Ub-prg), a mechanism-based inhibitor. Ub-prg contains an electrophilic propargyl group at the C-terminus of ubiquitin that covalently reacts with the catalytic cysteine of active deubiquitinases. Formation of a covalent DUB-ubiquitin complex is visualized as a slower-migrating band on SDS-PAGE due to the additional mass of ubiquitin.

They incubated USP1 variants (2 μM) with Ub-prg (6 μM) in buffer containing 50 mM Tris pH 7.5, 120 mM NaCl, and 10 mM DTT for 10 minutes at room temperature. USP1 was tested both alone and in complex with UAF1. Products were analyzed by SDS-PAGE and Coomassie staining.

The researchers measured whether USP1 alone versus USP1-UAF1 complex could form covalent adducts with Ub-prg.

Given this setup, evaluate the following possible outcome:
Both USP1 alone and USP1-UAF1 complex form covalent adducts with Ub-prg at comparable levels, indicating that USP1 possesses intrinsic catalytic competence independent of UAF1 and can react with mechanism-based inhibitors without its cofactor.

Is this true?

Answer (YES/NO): YES